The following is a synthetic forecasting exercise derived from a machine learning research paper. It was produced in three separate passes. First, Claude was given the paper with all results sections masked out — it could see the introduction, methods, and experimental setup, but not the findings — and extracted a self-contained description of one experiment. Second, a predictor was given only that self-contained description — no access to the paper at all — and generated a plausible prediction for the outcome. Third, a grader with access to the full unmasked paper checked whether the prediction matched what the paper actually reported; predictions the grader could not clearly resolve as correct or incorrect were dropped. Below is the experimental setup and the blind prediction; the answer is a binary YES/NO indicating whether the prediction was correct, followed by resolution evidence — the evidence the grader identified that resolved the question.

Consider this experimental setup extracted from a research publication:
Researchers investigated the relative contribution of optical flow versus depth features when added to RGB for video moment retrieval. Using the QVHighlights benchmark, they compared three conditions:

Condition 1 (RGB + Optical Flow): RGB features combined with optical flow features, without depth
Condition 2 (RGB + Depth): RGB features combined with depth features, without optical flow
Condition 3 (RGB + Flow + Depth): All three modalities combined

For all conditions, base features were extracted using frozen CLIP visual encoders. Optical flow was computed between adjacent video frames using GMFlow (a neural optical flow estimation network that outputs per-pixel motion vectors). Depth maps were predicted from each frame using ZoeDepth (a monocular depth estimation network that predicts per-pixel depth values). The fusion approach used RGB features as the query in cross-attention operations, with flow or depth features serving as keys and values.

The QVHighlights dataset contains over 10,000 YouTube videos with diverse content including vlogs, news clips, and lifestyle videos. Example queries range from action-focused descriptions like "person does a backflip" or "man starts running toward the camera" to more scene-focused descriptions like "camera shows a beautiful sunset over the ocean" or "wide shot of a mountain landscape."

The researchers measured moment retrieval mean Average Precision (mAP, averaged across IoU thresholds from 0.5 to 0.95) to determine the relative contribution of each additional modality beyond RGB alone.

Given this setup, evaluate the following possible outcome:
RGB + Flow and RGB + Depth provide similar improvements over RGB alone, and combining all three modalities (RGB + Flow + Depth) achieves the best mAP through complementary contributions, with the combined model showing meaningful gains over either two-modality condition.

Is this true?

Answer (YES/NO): NO